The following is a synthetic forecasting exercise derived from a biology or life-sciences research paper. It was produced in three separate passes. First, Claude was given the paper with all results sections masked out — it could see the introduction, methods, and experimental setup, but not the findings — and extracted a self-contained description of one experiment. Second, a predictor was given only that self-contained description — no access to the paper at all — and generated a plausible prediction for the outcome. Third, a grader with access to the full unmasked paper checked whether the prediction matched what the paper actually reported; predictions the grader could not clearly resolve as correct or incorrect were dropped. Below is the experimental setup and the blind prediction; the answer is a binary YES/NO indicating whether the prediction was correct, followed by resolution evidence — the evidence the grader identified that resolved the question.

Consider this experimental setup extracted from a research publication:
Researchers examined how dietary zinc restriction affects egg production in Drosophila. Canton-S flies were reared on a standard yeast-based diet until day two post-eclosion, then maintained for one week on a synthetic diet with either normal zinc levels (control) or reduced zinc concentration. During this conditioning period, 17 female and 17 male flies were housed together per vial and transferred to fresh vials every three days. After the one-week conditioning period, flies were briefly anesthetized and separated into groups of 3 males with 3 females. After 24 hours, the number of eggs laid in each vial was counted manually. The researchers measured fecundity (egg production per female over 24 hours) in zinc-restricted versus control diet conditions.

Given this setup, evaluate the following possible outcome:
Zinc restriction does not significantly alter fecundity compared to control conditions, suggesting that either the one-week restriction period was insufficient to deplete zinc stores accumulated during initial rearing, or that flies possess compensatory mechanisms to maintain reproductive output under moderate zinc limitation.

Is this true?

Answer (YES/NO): NO